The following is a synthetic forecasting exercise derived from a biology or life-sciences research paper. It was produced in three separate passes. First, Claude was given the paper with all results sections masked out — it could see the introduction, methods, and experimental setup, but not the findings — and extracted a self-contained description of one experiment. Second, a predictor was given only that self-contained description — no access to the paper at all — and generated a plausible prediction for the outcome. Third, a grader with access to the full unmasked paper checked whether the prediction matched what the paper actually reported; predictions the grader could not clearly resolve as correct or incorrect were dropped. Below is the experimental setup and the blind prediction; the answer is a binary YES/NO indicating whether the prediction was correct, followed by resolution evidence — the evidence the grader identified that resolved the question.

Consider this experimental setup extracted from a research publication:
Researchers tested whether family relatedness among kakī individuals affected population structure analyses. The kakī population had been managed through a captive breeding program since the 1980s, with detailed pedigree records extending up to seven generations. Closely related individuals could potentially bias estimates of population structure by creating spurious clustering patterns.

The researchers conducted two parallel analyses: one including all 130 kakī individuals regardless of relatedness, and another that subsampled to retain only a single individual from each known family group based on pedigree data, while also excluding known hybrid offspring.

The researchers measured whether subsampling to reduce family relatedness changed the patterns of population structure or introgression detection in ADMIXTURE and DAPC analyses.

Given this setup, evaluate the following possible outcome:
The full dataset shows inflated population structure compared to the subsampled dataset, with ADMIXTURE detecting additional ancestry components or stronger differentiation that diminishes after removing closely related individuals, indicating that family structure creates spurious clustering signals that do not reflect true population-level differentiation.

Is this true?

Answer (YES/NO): NO